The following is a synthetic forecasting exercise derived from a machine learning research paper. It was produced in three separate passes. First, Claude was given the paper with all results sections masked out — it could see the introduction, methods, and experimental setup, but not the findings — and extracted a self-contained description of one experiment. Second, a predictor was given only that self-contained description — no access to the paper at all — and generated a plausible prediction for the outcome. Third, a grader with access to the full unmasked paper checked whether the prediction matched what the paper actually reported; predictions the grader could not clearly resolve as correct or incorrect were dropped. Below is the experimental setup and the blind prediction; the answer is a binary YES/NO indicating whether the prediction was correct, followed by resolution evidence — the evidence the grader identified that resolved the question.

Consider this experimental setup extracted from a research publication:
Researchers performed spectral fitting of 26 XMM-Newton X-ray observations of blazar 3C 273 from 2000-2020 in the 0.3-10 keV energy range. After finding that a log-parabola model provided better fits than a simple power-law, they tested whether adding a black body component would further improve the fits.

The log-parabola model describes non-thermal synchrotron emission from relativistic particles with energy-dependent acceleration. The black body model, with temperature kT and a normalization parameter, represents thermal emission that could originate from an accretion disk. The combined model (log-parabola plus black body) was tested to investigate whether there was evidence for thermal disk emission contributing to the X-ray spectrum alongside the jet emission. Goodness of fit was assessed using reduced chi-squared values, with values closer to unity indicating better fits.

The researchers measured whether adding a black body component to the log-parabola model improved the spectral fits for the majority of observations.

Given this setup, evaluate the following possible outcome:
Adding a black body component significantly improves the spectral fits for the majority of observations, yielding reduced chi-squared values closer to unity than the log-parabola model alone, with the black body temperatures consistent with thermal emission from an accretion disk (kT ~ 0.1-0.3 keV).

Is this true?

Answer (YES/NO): NO